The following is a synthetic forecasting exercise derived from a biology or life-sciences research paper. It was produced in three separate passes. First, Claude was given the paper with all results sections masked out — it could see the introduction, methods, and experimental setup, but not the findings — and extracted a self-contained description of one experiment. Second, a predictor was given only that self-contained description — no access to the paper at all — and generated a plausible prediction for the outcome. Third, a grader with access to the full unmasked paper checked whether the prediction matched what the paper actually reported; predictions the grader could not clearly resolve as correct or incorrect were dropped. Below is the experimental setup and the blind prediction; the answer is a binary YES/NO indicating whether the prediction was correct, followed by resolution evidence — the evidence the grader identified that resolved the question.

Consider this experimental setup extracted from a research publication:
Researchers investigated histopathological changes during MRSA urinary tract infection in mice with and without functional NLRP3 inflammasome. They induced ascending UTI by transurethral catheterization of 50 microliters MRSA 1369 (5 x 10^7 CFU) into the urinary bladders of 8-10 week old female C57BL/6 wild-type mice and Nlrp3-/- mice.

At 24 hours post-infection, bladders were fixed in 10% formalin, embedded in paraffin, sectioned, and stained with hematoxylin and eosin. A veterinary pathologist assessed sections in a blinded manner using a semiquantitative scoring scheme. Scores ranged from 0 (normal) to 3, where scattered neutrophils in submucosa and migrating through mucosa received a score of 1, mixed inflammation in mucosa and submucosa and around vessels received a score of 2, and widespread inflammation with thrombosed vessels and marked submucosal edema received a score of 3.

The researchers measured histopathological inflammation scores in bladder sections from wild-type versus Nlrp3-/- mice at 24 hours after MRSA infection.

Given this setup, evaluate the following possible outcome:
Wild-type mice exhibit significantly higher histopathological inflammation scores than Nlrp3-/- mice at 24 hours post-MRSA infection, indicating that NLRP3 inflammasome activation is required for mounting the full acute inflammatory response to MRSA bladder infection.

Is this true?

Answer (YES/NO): NO